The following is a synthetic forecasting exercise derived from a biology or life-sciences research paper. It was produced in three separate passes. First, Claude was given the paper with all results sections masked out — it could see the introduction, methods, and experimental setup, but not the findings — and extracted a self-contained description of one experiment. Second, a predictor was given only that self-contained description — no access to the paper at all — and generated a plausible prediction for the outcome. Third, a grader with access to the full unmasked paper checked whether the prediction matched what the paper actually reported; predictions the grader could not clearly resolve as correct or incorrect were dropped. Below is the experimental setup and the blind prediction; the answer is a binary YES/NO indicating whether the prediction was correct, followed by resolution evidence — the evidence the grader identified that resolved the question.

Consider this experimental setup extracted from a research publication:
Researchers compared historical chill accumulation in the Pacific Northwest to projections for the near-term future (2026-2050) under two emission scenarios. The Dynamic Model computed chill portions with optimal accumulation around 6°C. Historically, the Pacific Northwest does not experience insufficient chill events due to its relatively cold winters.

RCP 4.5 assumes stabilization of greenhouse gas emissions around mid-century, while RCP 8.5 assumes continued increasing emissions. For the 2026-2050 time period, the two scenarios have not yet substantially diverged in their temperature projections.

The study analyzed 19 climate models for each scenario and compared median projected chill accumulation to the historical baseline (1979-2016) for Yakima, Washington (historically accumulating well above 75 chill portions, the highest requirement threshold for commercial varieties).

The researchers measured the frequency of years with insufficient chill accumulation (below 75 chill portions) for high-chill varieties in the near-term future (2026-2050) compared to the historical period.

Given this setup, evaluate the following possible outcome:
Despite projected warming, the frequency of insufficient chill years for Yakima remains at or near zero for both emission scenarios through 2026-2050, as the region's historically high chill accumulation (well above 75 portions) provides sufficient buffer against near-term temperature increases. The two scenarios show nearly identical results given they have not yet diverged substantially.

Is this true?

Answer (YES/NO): YES